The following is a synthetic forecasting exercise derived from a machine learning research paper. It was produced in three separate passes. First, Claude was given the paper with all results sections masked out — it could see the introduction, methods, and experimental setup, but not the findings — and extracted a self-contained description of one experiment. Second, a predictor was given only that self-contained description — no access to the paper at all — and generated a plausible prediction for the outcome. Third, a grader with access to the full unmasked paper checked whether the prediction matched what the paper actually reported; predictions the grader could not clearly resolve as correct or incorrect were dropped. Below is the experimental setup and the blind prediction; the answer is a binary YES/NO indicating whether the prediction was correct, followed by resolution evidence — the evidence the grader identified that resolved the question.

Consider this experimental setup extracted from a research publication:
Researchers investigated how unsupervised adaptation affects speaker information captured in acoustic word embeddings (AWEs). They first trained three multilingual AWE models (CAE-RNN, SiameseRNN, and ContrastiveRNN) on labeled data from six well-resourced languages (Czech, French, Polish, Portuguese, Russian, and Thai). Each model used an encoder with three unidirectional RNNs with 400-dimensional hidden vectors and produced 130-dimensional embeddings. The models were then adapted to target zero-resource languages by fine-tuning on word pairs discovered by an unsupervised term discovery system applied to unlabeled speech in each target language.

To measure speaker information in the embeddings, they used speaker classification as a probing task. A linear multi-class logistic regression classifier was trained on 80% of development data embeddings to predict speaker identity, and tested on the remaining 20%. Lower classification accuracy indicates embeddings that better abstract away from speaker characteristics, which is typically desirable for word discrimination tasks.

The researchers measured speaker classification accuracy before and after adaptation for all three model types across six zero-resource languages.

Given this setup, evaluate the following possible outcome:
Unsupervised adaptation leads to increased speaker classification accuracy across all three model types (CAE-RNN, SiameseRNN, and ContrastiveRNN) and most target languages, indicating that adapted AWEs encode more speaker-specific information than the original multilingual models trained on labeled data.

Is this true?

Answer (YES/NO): NO